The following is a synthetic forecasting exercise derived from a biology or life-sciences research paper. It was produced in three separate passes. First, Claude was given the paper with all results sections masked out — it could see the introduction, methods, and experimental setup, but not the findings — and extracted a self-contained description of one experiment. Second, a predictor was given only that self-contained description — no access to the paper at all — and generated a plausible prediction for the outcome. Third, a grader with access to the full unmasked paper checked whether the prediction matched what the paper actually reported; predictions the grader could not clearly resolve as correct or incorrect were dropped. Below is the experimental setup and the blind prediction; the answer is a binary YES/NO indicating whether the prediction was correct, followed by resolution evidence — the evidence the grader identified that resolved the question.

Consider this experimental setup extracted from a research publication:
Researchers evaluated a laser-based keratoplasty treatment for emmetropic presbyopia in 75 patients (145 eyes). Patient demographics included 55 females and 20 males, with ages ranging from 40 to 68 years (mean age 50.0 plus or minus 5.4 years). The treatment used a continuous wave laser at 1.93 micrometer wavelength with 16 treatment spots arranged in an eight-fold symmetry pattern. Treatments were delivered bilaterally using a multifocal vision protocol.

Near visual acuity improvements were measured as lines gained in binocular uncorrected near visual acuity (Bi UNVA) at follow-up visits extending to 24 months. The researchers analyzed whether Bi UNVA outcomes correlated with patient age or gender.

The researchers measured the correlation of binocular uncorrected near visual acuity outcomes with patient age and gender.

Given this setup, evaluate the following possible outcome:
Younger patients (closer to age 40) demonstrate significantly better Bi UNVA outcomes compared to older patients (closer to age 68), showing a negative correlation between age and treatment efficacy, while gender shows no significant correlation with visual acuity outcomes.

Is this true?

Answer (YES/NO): NO